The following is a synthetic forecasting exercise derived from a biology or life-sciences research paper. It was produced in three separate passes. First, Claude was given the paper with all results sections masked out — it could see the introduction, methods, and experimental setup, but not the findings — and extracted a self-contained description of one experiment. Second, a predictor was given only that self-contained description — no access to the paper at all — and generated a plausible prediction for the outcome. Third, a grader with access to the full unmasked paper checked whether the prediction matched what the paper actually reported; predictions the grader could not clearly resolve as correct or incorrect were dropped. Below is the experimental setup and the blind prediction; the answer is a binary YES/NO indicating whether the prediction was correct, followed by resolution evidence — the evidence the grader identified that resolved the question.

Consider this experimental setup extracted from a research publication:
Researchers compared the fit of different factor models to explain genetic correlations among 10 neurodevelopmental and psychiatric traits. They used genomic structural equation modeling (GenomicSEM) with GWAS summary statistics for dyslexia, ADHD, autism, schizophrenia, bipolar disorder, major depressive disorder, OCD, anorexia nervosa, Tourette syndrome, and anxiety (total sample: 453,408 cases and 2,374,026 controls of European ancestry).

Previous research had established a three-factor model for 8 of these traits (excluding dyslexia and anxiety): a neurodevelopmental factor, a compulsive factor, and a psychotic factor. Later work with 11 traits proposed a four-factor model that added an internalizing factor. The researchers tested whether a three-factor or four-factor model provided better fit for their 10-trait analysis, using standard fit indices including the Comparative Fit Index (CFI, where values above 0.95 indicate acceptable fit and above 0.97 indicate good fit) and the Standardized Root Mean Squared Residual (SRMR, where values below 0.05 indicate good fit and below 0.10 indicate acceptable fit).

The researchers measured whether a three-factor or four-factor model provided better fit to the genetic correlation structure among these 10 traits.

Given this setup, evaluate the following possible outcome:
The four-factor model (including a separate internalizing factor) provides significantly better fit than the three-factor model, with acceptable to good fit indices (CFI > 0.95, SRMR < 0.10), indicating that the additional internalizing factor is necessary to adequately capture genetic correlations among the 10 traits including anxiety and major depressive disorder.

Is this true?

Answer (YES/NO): YES